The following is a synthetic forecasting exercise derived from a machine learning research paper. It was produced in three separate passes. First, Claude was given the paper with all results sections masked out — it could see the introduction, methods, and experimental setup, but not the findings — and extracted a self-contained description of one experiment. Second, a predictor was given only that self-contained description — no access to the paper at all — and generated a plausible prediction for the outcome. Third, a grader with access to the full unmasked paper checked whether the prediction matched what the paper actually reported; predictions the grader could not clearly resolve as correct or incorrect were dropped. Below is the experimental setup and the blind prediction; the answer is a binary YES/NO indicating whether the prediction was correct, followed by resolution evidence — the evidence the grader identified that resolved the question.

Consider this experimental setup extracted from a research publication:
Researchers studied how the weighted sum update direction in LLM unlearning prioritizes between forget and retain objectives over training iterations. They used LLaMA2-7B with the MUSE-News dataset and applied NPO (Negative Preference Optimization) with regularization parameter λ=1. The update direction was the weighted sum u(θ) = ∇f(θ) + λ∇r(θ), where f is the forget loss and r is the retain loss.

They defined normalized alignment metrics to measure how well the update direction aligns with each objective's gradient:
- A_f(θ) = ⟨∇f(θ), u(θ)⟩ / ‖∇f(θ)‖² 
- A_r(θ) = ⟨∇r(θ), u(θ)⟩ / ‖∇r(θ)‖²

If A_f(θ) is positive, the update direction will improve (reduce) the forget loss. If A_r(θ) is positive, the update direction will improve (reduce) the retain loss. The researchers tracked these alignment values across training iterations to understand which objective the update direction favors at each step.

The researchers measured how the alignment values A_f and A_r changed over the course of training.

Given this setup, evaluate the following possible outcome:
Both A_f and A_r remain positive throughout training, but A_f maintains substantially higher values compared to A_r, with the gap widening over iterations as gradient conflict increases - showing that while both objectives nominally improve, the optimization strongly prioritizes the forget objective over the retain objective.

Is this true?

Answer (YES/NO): NO